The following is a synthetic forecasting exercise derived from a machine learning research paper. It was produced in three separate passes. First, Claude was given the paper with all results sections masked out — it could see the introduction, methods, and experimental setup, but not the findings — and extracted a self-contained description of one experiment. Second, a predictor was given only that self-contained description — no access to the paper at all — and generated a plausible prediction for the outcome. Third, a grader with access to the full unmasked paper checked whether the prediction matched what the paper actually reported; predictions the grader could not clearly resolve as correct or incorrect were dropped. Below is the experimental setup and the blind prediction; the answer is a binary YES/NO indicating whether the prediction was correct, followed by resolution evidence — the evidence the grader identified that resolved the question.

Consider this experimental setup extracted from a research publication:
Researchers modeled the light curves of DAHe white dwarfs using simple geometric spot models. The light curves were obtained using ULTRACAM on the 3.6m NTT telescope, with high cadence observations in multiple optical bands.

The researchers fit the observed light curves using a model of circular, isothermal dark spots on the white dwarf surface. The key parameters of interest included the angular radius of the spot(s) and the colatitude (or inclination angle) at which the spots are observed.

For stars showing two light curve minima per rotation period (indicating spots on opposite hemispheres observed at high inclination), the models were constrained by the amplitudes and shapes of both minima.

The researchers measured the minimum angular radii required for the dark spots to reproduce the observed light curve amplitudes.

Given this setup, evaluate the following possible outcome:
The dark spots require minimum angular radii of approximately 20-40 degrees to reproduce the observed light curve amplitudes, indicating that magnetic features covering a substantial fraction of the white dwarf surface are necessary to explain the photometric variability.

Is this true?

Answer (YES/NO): YES